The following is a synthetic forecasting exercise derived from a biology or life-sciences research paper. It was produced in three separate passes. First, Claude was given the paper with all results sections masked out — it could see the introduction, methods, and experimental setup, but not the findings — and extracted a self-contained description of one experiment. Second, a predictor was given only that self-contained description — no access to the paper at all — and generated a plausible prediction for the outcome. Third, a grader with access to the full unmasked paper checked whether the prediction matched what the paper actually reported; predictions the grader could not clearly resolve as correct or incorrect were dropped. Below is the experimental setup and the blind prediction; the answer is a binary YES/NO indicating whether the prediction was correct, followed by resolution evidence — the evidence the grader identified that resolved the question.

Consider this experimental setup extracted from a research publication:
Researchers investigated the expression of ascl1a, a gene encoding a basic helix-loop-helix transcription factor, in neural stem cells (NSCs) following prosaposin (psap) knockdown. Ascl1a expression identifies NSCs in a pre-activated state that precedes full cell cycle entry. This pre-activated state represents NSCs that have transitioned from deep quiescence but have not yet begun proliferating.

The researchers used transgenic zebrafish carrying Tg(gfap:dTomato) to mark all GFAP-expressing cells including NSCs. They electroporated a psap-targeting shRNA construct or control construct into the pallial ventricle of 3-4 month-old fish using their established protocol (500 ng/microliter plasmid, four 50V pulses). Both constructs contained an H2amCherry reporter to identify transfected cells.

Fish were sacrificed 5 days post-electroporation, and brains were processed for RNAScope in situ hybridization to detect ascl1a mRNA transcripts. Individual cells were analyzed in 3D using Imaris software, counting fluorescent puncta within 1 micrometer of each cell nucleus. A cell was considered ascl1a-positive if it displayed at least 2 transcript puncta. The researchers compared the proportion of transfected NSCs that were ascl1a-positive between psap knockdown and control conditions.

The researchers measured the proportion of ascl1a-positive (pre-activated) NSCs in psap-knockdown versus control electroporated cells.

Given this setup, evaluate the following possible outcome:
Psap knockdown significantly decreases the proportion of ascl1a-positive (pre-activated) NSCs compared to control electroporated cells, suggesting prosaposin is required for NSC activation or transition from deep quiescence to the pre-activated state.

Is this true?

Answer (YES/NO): NO